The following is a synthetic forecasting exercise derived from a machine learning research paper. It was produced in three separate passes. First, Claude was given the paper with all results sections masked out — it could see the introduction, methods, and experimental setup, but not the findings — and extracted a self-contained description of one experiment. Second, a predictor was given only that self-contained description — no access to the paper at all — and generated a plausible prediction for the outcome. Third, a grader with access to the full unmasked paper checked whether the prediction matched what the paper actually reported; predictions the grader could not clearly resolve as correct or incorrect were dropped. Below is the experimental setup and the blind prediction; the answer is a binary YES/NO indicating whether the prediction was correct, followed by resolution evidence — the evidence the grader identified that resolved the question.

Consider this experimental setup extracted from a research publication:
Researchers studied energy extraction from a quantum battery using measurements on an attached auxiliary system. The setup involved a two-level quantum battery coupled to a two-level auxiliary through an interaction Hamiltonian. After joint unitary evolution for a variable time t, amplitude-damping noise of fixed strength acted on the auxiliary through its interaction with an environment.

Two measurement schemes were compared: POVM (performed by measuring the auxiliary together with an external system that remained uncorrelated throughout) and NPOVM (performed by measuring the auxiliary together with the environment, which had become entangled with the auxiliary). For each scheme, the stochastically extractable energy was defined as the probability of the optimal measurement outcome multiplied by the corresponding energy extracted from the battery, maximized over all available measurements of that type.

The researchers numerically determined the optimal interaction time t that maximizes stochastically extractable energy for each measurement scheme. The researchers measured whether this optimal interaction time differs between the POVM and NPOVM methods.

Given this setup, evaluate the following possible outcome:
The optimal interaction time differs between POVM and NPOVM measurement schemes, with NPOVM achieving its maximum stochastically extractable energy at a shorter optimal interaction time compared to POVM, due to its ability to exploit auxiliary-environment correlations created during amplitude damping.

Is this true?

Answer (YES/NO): NO